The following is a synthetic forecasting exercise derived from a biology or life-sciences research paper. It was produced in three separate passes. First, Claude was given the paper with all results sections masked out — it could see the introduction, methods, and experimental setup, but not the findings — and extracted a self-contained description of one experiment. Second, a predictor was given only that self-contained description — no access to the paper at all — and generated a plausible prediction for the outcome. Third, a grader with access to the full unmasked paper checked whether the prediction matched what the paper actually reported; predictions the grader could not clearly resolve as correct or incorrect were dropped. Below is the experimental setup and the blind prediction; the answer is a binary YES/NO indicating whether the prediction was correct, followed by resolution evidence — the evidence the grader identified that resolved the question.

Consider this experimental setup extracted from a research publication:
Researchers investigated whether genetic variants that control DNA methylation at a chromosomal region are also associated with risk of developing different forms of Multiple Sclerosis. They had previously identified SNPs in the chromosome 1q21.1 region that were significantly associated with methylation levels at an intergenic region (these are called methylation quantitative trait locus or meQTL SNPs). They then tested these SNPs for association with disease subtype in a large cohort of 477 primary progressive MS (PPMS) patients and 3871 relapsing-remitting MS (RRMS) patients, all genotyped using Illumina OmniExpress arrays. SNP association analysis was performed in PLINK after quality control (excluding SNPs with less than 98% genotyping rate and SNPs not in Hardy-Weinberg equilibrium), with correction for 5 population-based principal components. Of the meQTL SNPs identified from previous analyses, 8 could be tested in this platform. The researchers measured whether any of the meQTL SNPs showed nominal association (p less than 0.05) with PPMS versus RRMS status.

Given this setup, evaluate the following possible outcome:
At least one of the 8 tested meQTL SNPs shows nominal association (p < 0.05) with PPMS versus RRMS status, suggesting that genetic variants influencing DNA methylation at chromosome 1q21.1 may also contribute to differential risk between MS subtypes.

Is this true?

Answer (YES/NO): YES